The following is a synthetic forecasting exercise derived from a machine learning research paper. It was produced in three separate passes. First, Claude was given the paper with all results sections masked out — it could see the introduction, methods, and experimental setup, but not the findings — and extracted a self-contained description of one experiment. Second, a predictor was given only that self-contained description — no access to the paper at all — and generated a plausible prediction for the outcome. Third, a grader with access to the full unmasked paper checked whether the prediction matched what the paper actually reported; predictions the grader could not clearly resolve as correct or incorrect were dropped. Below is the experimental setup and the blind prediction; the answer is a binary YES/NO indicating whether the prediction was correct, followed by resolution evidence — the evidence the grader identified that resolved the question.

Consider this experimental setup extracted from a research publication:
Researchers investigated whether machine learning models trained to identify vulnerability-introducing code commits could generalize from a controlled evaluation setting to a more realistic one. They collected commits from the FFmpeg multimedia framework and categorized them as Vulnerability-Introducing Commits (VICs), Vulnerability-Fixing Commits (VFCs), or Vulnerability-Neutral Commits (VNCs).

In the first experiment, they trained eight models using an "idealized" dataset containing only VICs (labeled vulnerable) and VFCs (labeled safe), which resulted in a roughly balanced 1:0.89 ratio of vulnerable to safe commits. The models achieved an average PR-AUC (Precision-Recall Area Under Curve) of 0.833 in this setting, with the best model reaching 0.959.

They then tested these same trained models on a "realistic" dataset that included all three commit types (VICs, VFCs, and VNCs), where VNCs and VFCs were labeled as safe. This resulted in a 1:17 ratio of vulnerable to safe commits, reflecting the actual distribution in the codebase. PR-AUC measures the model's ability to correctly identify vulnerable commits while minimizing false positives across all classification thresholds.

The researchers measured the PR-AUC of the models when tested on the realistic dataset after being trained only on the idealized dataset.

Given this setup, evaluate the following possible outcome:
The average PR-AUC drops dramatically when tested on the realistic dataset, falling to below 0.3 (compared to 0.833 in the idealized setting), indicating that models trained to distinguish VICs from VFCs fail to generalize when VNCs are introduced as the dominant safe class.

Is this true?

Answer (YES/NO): YES